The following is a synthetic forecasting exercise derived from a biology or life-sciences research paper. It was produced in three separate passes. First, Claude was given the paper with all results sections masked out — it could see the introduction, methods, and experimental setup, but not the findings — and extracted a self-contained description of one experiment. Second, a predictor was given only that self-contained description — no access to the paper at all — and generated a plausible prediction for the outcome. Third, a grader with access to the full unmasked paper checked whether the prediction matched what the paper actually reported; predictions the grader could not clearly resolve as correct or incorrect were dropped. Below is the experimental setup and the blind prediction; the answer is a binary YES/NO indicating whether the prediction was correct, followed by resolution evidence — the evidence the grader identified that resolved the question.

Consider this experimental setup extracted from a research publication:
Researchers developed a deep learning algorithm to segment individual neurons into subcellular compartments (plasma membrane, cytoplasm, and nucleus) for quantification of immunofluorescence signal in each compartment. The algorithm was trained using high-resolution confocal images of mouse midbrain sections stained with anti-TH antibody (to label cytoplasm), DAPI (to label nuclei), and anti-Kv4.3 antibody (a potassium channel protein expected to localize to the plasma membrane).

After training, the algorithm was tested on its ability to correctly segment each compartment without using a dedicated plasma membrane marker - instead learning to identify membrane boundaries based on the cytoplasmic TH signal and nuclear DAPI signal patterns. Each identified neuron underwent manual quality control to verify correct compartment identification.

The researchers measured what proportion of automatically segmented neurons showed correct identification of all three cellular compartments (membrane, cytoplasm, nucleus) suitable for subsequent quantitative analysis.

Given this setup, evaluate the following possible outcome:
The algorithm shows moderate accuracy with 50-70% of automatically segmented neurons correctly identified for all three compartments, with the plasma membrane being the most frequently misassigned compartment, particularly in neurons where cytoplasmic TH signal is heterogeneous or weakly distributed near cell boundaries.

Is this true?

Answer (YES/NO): NO